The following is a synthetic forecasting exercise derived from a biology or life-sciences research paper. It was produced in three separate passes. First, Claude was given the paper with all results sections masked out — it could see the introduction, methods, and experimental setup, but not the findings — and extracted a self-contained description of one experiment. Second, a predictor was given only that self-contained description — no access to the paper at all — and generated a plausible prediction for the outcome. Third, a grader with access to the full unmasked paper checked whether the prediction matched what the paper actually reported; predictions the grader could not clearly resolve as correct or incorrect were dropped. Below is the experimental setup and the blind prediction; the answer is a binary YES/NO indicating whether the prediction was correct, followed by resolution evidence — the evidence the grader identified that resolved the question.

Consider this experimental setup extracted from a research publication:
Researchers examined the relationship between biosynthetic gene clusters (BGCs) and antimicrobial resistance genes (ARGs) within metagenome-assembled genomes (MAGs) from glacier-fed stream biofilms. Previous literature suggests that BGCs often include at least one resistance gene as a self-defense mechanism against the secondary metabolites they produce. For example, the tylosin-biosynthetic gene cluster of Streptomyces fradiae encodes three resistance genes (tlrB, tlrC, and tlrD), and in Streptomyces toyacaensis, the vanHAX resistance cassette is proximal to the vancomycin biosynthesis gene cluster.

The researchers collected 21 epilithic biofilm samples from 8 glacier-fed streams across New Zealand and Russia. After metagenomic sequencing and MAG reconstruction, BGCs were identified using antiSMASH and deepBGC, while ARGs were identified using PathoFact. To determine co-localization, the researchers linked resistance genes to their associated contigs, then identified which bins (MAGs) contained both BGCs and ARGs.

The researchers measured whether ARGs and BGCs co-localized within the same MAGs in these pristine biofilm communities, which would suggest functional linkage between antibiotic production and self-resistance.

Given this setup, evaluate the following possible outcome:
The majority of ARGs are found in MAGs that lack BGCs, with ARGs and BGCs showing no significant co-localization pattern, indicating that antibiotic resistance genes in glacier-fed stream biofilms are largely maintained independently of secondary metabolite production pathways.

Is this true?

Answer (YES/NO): NO